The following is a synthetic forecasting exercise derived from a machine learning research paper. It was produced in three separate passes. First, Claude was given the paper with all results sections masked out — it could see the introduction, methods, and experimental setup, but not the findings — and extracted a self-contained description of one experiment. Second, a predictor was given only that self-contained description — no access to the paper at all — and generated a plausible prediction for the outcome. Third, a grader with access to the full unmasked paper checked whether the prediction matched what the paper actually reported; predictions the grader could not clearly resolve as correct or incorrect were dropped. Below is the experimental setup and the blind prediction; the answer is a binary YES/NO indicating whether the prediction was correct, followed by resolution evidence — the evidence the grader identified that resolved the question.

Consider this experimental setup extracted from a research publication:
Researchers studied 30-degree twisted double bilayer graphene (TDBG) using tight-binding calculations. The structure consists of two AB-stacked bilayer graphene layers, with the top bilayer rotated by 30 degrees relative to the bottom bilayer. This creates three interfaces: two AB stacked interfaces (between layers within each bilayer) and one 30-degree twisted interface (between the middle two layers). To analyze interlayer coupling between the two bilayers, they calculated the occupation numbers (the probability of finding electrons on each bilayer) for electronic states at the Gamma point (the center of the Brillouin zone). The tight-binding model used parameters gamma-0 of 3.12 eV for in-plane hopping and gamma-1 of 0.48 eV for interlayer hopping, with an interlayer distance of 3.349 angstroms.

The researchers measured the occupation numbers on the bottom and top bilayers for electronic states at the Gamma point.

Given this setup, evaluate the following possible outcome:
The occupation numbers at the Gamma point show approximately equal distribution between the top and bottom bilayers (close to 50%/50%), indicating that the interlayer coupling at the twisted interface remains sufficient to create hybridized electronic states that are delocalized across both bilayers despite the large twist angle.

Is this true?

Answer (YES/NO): NO